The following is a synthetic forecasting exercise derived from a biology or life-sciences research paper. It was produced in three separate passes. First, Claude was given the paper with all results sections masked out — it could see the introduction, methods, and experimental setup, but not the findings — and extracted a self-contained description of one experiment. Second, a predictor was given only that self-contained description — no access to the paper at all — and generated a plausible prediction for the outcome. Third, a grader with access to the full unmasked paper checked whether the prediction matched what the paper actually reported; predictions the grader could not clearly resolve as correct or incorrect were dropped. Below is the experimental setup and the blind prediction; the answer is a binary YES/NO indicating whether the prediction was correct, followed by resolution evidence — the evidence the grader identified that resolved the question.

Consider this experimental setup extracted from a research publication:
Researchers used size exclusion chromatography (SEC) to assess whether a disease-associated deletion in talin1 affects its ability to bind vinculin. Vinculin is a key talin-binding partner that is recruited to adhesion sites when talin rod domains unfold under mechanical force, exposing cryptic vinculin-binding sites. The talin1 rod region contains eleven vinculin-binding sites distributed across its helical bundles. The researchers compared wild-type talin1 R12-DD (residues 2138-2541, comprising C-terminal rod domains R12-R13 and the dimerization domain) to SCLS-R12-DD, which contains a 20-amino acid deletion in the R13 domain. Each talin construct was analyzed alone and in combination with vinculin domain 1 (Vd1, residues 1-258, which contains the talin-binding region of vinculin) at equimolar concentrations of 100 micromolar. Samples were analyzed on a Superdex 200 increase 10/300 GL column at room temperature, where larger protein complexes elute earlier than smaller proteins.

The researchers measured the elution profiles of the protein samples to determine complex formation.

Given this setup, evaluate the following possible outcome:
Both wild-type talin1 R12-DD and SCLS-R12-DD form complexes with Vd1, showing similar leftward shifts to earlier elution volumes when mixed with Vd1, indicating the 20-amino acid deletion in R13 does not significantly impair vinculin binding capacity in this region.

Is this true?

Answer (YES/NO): YES